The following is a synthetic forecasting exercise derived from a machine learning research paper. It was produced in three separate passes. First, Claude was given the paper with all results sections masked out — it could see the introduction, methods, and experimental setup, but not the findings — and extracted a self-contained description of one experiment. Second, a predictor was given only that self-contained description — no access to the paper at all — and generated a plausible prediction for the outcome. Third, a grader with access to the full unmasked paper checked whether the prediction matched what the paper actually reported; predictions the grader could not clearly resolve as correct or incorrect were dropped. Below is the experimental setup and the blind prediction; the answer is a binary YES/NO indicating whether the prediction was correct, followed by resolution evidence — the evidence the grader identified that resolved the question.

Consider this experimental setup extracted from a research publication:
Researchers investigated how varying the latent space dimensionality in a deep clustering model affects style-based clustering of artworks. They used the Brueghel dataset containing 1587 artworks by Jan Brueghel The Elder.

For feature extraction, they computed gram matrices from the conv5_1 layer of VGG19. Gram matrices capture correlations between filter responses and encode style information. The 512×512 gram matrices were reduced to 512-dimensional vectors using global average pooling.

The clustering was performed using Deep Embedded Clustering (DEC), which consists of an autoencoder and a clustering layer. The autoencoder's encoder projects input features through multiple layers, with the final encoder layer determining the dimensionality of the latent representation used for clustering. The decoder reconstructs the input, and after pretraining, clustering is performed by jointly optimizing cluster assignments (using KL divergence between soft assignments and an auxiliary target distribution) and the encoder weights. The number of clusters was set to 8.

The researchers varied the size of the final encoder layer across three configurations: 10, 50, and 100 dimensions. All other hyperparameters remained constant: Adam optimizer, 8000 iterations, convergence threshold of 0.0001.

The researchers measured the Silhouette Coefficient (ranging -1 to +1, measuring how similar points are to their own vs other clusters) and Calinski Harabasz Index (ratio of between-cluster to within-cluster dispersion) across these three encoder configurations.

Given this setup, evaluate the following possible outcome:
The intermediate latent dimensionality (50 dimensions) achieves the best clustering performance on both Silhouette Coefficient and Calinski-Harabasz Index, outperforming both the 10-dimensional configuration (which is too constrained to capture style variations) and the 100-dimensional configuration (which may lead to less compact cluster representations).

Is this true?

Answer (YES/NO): NO